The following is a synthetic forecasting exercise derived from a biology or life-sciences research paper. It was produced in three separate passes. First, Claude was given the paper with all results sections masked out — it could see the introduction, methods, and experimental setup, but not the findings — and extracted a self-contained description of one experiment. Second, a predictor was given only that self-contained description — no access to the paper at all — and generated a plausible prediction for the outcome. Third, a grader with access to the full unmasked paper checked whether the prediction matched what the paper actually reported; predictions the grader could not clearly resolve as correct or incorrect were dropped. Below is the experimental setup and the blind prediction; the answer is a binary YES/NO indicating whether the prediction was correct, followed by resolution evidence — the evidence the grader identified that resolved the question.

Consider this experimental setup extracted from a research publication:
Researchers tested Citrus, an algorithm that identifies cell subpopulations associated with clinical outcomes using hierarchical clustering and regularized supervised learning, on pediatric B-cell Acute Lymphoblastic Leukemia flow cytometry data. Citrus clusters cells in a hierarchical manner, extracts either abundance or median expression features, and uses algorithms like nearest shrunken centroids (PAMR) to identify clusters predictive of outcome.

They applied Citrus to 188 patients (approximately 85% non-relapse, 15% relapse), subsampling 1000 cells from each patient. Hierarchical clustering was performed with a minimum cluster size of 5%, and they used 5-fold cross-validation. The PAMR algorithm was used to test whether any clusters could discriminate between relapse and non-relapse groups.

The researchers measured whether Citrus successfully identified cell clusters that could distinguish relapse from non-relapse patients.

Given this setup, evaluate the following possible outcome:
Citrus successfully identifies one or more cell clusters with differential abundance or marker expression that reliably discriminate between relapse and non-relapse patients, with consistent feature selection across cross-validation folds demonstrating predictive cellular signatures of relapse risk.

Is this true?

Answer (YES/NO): NO